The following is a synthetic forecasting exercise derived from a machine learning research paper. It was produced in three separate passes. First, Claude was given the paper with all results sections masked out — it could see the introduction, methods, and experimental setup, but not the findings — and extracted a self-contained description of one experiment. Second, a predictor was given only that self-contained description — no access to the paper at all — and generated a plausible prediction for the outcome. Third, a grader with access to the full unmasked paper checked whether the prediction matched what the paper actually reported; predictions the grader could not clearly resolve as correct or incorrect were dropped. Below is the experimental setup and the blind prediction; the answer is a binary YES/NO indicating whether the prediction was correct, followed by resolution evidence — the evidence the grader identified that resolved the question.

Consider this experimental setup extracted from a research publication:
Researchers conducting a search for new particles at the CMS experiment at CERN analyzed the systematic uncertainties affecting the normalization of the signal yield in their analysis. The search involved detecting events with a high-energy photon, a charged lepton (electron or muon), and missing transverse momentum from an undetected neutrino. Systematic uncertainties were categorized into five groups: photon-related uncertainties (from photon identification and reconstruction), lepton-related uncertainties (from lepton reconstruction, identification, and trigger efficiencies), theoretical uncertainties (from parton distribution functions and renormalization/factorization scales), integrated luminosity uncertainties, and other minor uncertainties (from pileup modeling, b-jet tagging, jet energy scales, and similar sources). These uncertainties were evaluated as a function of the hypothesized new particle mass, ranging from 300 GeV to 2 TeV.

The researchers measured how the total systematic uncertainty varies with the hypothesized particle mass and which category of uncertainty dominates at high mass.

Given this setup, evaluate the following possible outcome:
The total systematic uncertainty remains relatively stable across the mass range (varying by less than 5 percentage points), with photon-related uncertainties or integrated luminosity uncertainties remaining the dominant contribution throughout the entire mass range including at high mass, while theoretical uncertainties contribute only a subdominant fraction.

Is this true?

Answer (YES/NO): NO